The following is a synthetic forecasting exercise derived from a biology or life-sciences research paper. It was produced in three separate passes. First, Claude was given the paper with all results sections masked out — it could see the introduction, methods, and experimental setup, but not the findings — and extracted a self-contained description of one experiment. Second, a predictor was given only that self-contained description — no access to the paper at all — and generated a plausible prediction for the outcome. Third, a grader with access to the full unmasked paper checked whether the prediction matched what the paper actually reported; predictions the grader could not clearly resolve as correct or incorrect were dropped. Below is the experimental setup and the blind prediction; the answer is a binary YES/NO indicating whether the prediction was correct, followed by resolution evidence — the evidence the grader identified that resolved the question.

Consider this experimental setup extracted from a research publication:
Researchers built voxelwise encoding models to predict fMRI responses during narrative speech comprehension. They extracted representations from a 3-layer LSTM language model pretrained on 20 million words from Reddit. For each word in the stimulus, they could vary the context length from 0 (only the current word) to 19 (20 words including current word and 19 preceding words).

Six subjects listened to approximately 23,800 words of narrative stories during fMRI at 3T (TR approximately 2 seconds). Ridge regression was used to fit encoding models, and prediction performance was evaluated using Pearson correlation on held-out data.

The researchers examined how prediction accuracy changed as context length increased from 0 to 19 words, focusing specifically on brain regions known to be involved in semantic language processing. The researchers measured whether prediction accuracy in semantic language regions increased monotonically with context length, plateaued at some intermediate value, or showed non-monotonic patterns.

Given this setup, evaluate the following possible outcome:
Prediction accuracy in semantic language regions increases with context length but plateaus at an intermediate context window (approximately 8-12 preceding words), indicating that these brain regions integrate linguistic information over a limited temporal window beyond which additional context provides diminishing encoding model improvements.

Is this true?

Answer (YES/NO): NO